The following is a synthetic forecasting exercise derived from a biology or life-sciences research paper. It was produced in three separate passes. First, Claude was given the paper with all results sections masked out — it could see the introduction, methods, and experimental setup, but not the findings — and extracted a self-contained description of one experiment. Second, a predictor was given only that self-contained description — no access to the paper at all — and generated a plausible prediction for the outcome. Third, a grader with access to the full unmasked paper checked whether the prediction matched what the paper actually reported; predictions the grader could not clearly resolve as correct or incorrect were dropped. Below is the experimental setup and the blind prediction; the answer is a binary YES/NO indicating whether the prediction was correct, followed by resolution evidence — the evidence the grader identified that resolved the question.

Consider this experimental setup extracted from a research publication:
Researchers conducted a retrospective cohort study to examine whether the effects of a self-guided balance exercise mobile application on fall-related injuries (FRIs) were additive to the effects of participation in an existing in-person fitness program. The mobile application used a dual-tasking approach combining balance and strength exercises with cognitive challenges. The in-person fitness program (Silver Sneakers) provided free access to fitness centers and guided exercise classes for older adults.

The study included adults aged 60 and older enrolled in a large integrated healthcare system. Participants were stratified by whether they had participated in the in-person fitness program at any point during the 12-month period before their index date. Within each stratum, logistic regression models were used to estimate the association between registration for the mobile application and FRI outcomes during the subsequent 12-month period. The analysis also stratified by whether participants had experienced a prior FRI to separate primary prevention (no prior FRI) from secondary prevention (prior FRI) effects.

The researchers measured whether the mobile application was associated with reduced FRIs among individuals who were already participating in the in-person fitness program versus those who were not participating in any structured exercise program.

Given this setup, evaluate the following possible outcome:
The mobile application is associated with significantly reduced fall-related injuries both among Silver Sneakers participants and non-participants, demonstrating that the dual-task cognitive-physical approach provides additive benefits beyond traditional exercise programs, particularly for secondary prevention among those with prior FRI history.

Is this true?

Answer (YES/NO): NO